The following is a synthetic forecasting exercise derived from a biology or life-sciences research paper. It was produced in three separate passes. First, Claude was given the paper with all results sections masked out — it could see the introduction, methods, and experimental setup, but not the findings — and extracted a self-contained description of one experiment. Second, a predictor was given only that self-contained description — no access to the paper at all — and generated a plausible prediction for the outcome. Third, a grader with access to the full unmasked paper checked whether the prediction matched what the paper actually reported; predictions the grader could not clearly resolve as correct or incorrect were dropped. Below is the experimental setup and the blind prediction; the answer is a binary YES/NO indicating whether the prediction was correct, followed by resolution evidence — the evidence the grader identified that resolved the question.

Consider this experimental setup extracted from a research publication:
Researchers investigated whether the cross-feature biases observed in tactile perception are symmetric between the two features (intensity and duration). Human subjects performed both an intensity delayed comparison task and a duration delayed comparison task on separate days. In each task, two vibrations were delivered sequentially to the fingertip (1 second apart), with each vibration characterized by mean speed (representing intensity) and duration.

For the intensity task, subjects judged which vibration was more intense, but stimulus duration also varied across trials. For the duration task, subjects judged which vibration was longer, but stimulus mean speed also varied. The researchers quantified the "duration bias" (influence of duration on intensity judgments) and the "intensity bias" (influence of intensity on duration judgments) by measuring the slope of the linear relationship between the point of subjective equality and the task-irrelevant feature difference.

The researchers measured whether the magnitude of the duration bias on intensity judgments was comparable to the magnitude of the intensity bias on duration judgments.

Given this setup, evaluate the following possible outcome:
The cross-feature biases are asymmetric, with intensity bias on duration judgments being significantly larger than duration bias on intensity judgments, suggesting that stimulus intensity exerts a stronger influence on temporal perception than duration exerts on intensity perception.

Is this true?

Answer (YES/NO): NO